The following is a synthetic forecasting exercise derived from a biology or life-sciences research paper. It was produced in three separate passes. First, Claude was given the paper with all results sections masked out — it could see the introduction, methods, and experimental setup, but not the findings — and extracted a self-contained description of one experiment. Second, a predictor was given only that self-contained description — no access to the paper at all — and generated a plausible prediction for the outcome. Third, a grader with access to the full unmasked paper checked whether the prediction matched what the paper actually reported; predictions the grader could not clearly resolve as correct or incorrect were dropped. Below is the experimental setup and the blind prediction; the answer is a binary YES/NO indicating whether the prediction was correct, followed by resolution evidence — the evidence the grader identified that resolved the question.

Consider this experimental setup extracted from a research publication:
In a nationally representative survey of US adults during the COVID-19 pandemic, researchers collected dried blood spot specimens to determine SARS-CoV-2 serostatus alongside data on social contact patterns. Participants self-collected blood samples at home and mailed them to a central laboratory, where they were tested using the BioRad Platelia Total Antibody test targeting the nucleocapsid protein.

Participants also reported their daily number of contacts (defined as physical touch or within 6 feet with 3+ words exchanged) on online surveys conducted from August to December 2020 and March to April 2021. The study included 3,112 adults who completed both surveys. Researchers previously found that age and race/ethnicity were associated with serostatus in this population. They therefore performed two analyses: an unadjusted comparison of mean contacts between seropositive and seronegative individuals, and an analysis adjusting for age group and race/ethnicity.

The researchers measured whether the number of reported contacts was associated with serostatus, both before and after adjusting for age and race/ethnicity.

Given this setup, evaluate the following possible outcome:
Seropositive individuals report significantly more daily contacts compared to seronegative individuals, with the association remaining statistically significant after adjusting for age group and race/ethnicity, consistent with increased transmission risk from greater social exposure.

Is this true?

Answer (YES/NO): NO